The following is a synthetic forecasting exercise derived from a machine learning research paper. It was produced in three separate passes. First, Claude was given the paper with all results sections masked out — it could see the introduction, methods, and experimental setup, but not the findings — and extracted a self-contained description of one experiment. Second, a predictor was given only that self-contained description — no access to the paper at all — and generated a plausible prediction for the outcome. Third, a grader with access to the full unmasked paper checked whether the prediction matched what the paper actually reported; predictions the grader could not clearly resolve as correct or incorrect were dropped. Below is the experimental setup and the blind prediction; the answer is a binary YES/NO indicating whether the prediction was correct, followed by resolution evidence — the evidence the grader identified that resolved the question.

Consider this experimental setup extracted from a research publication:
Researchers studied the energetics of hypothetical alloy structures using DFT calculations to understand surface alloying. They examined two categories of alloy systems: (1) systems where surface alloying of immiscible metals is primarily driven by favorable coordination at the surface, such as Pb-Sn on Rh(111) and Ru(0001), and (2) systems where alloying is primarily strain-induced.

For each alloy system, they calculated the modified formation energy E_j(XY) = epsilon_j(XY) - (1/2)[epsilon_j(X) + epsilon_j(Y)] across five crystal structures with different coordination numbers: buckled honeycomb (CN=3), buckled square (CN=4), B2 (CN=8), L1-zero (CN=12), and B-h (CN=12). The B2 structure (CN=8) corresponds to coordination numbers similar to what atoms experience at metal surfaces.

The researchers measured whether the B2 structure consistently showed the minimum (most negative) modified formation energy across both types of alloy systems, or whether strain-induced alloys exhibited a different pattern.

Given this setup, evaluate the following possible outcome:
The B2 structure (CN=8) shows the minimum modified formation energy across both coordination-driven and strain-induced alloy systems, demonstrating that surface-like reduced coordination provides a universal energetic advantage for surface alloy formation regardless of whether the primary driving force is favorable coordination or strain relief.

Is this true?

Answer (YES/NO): NO